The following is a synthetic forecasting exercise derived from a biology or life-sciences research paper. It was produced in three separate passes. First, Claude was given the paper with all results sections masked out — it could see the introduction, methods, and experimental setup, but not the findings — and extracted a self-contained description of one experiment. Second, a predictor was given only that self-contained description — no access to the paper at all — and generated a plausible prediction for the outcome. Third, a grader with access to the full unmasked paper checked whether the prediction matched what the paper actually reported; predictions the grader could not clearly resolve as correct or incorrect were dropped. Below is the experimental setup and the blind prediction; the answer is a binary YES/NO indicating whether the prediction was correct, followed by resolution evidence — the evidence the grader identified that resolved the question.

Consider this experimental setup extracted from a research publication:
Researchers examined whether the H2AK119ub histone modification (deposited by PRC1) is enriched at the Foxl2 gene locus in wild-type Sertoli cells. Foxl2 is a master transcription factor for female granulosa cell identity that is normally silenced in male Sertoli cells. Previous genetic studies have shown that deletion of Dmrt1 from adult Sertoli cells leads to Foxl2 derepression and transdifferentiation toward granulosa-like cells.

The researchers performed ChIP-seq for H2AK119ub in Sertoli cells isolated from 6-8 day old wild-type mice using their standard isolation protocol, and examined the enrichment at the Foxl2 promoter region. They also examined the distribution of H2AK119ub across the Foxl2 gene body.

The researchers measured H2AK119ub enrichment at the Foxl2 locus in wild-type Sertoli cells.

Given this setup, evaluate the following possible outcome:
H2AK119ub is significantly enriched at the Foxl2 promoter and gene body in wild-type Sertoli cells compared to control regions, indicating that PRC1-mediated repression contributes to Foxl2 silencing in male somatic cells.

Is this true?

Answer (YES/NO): YES